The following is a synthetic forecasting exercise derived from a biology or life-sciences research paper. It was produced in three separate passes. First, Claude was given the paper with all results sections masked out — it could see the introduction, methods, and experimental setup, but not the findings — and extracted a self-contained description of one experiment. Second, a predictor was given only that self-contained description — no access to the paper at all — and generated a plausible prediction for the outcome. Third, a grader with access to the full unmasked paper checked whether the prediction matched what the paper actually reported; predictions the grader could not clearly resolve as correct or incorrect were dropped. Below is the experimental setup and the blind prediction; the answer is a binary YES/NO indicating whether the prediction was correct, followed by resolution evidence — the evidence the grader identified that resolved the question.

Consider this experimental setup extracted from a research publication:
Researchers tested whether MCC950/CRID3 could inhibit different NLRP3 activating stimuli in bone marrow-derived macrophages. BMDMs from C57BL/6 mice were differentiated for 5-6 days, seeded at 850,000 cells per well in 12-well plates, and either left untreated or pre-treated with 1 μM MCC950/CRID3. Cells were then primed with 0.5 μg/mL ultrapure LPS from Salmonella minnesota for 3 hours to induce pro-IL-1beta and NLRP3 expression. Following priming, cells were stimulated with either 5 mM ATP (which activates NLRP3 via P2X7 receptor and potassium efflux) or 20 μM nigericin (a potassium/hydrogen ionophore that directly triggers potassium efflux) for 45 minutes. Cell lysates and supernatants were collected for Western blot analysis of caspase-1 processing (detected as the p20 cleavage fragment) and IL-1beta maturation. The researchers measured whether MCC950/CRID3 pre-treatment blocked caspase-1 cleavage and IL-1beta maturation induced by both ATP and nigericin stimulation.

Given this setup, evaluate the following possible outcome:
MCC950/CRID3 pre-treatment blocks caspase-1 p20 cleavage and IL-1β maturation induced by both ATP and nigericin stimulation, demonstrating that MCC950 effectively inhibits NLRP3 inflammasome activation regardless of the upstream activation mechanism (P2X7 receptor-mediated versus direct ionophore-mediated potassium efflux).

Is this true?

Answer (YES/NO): YES